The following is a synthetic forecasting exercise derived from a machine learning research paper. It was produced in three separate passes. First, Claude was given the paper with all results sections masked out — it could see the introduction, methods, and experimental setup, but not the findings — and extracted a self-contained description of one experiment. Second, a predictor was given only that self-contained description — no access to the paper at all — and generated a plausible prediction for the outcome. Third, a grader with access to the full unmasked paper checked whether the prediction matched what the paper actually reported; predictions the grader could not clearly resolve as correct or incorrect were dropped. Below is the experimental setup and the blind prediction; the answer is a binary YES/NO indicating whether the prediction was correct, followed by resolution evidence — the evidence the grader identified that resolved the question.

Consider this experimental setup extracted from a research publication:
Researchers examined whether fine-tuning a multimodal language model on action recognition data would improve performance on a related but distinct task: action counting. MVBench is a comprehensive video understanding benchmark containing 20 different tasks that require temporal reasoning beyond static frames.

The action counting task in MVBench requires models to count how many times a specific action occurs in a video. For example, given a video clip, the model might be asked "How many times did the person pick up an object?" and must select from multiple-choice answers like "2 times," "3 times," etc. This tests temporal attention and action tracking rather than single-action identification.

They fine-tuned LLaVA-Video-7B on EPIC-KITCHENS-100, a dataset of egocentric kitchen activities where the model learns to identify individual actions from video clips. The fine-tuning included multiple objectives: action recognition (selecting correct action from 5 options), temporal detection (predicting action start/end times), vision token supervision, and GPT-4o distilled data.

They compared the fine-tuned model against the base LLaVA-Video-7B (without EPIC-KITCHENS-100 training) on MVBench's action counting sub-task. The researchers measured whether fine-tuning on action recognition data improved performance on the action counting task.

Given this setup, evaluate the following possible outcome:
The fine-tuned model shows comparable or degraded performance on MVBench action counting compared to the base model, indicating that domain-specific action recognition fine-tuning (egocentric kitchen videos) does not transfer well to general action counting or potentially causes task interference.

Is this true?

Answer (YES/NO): NO